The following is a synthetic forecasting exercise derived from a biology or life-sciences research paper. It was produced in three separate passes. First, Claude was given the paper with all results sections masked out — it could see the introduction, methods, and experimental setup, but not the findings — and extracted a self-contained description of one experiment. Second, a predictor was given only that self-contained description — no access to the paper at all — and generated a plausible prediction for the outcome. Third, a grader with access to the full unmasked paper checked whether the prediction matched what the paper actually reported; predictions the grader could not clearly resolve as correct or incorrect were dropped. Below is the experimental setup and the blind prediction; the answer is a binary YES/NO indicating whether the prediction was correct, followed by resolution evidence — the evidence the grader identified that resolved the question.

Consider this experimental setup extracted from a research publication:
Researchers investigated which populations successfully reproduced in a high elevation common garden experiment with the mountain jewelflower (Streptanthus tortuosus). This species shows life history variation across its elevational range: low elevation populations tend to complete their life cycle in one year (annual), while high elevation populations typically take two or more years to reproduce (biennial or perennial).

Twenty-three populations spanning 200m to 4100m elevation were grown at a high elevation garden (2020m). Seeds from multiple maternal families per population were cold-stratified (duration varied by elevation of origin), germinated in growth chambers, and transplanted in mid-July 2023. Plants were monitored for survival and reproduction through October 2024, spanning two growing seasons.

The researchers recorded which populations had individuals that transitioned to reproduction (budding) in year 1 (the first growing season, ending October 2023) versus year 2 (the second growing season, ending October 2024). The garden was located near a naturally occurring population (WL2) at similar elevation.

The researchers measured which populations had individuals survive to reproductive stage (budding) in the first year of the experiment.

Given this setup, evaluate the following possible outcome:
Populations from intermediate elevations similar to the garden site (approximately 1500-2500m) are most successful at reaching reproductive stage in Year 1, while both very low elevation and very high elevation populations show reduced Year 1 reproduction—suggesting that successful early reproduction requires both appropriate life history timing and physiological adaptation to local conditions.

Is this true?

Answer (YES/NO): NO